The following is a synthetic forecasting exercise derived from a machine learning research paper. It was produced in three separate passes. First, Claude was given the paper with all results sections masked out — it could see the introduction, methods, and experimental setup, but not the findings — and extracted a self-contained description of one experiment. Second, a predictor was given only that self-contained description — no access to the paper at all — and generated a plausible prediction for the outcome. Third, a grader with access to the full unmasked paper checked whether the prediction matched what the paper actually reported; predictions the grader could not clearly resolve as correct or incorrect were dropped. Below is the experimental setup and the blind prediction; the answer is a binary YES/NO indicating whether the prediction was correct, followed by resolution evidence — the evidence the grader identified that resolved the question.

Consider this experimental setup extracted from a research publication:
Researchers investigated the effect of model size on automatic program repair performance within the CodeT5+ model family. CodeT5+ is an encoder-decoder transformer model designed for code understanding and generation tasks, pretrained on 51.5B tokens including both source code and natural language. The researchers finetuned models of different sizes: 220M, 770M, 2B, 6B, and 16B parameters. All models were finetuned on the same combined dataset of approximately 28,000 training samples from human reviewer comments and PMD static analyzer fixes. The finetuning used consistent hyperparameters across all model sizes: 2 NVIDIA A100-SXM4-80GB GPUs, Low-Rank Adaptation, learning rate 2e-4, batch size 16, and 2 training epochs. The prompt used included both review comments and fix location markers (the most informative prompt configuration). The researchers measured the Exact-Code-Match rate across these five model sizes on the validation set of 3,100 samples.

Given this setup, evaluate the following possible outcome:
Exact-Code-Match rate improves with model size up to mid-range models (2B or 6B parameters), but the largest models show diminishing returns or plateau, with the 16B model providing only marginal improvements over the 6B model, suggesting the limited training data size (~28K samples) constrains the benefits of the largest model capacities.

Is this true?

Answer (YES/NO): YES